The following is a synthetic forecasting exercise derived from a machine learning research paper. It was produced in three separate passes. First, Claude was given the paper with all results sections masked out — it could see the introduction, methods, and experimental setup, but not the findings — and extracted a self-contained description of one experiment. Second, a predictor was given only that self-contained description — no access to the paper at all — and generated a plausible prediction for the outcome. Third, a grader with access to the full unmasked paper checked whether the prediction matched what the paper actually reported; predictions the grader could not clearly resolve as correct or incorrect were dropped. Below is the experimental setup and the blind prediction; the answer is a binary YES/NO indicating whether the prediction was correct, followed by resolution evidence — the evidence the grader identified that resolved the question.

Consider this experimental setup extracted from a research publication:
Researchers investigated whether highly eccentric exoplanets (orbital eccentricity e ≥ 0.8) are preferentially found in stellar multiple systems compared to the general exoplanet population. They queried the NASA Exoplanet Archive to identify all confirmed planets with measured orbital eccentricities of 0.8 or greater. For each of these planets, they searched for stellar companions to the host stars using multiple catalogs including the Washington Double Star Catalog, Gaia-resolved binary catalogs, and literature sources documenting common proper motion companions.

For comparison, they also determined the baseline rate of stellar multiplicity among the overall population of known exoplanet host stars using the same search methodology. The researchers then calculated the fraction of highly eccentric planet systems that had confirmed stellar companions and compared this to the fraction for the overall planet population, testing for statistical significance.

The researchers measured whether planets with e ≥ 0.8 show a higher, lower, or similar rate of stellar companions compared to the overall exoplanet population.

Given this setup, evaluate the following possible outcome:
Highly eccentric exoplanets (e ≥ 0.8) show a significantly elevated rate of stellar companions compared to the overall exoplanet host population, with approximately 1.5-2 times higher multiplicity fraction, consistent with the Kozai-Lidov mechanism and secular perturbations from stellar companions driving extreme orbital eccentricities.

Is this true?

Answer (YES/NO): YES